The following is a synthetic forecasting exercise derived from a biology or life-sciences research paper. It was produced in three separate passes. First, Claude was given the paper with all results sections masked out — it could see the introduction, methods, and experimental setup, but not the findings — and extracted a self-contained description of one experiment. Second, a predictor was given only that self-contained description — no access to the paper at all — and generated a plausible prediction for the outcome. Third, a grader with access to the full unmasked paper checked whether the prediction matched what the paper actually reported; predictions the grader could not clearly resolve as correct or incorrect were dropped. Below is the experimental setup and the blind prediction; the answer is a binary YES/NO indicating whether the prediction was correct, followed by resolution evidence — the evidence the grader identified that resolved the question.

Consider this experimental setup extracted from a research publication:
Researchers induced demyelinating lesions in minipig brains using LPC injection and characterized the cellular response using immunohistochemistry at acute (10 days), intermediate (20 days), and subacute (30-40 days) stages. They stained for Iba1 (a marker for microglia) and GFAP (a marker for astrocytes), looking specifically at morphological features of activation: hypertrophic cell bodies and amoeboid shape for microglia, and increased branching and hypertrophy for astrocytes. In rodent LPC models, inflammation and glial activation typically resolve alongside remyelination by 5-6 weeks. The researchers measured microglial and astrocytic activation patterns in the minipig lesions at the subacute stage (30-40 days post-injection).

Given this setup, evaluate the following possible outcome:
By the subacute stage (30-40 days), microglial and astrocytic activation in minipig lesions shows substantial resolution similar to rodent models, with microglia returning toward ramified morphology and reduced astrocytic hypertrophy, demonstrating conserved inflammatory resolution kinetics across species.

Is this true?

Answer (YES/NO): NO